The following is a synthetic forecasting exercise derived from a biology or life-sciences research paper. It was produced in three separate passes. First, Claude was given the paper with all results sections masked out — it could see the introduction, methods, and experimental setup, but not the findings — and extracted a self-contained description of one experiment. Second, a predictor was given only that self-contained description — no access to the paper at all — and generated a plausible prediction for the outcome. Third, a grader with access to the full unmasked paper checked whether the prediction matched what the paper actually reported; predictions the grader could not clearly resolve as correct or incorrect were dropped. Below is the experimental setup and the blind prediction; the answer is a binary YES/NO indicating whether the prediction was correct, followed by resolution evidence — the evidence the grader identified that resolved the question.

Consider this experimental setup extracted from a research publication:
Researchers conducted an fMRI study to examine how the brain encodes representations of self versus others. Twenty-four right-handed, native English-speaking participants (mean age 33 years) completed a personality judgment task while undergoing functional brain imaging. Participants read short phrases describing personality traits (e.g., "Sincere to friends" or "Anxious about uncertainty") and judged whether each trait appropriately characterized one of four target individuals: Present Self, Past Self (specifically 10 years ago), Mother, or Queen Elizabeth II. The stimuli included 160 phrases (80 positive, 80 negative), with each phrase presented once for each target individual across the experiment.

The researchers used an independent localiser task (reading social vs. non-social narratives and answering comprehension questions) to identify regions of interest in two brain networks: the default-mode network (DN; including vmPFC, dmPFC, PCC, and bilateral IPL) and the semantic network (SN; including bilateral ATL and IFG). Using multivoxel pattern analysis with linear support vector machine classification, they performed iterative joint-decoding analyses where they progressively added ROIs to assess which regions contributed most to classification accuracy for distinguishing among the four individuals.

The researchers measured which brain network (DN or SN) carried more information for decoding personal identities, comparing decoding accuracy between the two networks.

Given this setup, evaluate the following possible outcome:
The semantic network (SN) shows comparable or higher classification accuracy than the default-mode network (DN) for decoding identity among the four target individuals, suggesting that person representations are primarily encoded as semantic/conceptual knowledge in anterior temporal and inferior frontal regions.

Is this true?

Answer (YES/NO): NO